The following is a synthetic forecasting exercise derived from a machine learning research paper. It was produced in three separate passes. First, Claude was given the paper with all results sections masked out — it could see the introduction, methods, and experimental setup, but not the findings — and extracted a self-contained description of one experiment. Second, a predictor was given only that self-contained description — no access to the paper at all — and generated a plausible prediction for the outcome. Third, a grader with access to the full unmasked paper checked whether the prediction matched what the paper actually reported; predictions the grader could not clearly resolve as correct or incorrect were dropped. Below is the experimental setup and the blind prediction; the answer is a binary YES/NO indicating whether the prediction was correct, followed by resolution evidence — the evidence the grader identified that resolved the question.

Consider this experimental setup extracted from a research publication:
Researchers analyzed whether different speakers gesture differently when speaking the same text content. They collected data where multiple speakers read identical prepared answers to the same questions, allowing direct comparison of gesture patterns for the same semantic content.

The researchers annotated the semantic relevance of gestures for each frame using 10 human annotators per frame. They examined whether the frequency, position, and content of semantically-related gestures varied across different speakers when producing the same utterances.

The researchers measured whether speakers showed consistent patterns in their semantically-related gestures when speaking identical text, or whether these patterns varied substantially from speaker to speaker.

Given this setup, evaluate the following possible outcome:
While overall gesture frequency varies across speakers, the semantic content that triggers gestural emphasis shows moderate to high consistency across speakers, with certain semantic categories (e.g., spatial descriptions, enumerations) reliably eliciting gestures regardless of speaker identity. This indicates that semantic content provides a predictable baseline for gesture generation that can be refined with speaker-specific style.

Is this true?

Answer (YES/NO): NO